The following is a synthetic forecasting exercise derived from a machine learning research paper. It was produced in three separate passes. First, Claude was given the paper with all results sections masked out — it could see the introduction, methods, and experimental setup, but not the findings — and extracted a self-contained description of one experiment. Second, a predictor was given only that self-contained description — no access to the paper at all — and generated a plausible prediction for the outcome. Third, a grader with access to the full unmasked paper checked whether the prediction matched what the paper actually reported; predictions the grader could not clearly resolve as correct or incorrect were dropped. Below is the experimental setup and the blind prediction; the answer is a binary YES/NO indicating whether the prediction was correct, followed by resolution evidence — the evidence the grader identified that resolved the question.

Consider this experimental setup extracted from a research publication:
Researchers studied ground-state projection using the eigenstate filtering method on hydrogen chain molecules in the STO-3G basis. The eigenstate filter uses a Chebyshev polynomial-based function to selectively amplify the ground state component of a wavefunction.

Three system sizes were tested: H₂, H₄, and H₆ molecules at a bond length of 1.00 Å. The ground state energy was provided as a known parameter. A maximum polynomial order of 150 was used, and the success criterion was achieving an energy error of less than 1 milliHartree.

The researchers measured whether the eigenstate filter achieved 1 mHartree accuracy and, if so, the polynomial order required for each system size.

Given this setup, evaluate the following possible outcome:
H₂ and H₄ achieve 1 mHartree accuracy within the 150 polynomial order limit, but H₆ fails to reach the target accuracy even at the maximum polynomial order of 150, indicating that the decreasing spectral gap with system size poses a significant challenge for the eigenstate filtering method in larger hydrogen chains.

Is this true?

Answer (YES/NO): YES